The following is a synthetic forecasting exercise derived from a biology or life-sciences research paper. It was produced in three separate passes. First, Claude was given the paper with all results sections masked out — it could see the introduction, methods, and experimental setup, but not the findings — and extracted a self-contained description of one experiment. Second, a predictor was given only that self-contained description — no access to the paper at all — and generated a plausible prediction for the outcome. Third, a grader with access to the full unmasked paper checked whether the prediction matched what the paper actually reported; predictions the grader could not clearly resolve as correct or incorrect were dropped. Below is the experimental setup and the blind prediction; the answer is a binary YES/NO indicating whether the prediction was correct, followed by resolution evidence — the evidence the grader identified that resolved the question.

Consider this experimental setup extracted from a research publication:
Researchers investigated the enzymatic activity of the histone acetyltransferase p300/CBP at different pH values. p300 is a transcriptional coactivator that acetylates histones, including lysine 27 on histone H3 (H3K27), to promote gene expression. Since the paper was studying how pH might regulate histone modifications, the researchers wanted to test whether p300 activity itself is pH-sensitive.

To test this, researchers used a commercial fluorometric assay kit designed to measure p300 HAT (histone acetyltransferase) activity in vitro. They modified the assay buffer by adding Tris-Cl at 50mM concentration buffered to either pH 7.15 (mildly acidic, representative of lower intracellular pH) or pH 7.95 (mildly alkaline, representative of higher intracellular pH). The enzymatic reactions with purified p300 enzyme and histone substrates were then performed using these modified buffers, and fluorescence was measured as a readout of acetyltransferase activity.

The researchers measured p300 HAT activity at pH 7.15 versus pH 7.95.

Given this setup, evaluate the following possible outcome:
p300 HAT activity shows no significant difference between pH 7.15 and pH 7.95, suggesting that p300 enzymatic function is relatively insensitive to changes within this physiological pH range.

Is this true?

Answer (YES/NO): NO